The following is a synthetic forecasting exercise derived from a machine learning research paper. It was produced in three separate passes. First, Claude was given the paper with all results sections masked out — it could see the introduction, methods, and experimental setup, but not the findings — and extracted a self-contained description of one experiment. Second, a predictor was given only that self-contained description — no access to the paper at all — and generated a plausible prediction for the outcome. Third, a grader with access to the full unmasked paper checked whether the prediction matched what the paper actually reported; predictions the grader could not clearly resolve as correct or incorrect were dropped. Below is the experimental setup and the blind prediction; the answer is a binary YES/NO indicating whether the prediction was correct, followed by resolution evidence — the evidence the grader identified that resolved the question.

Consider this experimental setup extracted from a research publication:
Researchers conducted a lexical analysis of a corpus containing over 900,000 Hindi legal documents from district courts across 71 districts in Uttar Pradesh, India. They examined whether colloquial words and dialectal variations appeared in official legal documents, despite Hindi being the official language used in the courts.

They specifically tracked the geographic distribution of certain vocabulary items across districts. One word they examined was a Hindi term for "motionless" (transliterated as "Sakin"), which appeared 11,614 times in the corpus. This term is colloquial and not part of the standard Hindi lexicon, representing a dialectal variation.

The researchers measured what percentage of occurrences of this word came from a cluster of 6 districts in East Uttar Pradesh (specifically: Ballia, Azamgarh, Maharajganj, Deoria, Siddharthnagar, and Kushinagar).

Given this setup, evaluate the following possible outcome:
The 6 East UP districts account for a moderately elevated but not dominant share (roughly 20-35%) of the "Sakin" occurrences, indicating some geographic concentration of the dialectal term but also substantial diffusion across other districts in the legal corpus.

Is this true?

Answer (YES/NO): NO